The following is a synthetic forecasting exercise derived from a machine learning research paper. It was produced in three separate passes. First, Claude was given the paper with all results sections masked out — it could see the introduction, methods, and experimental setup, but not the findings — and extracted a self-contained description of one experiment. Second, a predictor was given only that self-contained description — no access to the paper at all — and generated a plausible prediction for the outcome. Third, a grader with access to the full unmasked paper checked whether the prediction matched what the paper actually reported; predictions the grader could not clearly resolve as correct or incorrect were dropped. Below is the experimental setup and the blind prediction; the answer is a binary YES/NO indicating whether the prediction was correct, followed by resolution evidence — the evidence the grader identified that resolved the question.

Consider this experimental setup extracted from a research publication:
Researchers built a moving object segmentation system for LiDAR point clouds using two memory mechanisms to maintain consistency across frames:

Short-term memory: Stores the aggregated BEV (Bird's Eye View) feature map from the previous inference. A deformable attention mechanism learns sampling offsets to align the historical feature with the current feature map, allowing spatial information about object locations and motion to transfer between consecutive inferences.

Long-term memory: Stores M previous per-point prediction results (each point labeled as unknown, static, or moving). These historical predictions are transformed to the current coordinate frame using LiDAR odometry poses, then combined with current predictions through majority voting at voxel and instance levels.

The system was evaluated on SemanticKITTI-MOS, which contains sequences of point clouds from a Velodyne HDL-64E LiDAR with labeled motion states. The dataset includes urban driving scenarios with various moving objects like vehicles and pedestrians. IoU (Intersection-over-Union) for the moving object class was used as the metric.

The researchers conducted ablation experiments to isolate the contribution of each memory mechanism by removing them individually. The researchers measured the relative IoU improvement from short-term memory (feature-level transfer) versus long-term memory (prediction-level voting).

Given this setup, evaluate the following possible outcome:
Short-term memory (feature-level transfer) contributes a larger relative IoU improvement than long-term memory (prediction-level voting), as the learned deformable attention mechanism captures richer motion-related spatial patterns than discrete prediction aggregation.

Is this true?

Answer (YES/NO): YES